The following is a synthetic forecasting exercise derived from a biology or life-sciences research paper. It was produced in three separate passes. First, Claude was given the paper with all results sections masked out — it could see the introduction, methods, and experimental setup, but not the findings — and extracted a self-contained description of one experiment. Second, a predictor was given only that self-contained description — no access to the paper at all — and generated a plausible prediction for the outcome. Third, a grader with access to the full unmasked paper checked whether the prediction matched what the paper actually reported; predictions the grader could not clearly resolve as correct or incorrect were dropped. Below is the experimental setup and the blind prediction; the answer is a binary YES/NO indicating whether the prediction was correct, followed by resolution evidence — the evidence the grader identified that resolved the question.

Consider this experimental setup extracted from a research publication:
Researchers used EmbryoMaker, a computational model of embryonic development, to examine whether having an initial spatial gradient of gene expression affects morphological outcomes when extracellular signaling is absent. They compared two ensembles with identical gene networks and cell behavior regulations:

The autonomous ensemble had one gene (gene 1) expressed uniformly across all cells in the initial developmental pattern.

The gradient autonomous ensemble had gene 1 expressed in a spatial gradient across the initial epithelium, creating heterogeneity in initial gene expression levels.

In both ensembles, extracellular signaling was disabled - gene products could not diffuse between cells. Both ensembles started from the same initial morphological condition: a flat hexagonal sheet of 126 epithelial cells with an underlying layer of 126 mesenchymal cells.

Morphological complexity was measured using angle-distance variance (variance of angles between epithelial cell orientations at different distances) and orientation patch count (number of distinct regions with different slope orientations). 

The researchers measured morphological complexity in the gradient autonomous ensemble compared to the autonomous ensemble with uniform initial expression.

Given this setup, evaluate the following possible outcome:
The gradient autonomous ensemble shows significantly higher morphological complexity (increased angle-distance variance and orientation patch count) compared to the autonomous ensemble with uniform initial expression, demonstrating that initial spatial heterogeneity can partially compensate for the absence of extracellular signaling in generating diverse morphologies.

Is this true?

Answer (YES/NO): NO